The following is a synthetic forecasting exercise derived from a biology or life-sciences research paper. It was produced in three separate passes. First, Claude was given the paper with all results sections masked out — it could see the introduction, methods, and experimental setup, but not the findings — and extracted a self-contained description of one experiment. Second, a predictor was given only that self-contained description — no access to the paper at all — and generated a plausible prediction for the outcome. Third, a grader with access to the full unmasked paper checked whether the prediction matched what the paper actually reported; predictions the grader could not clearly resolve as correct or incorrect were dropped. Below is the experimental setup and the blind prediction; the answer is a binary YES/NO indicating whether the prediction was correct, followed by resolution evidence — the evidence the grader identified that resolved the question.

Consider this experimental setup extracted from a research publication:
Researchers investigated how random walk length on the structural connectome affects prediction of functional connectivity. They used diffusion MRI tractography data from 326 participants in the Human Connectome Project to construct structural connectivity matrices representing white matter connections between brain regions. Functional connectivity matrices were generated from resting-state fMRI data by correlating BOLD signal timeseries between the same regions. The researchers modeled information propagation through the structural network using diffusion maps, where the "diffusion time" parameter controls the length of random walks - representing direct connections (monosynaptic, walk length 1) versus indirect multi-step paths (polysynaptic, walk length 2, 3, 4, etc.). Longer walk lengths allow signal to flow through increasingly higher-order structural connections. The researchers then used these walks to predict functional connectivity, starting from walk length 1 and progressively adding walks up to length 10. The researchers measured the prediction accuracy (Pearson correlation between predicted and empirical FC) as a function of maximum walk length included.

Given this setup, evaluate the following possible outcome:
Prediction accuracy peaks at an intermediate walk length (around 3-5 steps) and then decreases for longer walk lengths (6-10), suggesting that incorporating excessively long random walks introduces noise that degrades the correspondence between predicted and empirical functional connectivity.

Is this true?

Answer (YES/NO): NO